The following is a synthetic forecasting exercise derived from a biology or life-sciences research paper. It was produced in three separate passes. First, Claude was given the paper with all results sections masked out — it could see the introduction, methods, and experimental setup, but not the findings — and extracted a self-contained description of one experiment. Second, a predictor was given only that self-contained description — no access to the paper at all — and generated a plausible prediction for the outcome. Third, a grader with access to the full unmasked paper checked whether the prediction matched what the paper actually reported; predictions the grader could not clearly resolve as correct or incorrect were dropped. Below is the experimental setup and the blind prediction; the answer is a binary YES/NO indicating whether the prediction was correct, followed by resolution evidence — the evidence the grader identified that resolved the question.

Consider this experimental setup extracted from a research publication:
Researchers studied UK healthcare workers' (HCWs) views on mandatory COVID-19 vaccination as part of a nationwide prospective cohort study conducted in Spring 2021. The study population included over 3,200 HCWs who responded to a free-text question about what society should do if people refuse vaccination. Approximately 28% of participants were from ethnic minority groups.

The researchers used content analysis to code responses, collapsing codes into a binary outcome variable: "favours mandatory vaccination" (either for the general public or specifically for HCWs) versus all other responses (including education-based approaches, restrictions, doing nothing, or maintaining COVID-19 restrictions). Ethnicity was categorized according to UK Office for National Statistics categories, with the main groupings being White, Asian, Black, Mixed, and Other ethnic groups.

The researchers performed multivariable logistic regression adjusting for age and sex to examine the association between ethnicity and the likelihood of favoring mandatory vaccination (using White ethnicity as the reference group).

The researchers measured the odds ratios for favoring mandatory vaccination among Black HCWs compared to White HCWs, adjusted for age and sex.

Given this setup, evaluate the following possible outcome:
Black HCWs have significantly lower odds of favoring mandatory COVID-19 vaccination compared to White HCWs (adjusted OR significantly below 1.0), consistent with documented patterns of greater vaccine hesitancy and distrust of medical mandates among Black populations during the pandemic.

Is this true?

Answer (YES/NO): YES